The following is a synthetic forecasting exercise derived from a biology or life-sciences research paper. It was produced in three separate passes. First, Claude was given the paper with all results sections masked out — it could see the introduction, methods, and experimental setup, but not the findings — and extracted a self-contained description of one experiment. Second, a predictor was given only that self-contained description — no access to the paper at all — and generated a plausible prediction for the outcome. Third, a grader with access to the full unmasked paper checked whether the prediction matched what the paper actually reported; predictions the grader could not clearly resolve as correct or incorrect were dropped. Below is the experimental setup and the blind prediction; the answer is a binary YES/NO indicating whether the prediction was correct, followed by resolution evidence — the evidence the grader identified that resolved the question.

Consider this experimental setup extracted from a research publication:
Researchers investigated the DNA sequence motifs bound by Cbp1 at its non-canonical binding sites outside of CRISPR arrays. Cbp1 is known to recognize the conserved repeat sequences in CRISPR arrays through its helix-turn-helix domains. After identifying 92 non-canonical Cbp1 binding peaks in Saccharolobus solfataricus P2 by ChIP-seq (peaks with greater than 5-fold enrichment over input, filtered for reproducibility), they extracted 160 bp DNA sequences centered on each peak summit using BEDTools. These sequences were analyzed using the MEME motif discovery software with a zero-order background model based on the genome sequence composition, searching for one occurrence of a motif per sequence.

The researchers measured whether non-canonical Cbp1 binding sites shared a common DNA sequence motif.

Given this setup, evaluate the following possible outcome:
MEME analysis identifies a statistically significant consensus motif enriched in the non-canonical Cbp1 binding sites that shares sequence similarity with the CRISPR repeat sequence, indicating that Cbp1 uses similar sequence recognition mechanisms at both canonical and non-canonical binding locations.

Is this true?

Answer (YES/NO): YES